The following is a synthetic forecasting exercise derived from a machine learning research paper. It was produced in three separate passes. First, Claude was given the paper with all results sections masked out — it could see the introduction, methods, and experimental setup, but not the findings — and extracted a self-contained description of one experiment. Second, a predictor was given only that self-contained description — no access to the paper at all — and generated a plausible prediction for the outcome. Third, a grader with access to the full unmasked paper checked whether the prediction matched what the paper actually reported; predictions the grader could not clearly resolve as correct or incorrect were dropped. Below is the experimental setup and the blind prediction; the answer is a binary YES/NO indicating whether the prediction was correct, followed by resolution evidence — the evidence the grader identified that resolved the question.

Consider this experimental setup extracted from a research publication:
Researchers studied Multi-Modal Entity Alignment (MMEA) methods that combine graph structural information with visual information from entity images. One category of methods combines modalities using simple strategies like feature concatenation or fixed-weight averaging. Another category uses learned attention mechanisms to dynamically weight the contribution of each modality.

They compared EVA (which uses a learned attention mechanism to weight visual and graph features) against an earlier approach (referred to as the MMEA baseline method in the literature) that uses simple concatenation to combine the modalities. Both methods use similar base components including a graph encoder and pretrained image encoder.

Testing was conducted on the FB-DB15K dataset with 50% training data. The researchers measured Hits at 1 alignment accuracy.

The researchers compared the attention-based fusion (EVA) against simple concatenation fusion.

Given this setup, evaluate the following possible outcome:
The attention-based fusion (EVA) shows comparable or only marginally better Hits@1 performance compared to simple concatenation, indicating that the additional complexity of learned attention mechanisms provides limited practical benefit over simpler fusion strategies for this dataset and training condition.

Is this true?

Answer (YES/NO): NO